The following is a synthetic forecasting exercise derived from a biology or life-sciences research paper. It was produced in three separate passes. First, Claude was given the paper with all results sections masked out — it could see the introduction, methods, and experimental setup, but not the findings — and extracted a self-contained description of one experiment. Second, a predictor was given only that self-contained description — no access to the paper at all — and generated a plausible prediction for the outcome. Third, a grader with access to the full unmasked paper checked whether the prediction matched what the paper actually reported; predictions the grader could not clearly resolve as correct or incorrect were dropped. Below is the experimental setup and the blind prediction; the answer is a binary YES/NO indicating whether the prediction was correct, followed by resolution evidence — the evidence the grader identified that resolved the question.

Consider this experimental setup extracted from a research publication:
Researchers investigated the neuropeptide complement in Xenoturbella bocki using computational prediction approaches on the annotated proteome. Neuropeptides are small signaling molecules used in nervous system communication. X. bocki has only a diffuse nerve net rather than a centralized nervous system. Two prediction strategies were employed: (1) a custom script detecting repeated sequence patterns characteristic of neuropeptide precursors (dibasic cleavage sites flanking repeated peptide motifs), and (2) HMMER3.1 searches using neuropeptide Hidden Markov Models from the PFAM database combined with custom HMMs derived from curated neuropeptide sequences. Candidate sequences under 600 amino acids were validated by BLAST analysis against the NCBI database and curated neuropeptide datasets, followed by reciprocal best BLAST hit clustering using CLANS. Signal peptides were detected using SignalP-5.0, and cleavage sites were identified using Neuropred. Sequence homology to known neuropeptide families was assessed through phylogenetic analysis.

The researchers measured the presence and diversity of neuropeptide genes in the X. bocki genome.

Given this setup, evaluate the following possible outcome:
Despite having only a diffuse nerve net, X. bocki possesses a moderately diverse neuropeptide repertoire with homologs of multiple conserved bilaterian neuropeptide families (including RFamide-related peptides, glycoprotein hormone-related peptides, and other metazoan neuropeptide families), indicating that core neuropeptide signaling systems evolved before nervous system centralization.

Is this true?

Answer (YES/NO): NO